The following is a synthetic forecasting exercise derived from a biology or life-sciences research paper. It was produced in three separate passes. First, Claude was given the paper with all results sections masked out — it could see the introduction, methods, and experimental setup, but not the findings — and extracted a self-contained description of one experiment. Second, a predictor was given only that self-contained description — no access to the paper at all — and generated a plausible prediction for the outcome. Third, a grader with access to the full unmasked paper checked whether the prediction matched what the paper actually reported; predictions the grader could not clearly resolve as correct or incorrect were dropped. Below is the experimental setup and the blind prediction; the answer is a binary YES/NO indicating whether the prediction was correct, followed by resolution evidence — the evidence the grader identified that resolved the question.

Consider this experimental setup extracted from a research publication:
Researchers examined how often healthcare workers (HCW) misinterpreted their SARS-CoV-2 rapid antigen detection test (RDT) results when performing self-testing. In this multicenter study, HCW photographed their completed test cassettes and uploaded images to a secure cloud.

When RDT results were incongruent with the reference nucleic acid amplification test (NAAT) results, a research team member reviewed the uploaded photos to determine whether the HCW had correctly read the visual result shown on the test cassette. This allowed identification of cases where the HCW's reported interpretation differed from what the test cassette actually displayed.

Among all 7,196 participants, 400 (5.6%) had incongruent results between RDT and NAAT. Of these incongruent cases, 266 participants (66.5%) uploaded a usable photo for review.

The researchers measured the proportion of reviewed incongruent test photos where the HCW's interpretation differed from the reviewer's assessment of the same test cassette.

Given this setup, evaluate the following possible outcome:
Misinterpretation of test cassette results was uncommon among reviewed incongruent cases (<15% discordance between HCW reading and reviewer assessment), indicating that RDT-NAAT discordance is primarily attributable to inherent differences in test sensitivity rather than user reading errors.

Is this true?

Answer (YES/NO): YES